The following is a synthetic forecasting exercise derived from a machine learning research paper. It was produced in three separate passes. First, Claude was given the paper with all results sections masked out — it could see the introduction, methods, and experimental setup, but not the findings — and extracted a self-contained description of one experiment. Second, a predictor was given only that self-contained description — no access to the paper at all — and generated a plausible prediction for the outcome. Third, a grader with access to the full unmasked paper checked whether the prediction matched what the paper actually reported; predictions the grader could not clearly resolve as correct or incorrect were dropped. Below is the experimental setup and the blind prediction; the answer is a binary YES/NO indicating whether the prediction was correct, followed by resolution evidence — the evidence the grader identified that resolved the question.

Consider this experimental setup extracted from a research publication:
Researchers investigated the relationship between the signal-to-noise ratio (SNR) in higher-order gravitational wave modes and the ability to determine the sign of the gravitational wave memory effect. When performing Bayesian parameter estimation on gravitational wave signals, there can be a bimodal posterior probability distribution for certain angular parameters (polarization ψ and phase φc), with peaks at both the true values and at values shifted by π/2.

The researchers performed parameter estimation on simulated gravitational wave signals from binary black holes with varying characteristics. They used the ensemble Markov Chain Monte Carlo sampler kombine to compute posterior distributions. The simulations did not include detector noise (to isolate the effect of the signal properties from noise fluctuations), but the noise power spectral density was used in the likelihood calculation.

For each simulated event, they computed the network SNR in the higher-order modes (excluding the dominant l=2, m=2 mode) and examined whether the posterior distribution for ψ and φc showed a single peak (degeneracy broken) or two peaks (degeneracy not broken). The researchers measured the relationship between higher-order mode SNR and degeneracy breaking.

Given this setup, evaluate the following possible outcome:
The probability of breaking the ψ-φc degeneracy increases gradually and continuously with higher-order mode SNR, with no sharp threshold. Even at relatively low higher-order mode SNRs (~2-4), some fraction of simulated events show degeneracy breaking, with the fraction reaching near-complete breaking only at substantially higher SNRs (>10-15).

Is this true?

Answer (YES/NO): NO